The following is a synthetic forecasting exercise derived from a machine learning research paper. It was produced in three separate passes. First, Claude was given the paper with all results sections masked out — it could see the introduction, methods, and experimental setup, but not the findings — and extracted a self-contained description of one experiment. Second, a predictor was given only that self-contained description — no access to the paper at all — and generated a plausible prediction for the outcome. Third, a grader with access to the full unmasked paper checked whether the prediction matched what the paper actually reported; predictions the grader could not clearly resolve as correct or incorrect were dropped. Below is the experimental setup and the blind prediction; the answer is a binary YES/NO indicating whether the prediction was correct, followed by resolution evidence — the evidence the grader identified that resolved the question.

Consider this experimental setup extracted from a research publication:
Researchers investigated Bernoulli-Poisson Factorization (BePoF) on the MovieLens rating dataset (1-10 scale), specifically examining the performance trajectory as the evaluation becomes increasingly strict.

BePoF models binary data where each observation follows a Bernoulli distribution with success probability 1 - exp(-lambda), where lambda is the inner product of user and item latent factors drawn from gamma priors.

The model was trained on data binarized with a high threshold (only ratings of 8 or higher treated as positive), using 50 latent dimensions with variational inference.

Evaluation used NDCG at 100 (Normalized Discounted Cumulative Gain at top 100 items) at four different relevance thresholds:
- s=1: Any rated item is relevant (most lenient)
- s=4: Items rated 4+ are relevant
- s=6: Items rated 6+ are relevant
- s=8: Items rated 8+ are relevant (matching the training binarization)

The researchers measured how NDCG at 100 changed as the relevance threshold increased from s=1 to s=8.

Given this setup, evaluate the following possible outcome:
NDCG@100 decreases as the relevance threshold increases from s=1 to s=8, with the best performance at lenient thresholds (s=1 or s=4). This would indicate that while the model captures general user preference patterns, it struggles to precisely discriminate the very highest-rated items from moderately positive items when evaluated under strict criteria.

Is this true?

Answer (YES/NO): NO